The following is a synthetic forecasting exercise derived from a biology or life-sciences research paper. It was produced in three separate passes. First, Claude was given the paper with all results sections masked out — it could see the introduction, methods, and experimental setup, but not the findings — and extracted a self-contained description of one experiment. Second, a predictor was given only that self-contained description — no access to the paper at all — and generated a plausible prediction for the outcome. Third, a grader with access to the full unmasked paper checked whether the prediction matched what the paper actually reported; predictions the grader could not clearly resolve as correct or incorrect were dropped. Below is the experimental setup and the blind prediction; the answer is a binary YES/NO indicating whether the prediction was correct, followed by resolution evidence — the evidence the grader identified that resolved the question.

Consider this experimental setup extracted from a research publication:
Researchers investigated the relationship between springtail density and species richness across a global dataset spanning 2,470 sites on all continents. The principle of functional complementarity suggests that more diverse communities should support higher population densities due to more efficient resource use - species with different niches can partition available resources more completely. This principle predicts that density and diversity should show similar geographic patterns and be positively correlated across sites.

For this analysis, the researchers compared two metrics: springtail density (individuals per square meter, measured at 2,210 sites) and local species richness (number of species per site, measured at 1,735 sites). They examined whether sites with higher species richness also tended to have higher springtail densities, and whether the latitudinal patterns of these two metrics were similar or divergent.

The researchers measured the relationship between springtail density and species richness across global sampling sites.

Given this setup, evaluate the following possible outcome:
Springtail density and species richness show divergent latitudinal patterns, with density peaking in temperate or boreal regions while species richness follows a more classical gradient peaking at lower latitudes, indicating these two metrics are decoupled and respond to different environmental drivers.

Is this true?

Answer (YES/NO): NO